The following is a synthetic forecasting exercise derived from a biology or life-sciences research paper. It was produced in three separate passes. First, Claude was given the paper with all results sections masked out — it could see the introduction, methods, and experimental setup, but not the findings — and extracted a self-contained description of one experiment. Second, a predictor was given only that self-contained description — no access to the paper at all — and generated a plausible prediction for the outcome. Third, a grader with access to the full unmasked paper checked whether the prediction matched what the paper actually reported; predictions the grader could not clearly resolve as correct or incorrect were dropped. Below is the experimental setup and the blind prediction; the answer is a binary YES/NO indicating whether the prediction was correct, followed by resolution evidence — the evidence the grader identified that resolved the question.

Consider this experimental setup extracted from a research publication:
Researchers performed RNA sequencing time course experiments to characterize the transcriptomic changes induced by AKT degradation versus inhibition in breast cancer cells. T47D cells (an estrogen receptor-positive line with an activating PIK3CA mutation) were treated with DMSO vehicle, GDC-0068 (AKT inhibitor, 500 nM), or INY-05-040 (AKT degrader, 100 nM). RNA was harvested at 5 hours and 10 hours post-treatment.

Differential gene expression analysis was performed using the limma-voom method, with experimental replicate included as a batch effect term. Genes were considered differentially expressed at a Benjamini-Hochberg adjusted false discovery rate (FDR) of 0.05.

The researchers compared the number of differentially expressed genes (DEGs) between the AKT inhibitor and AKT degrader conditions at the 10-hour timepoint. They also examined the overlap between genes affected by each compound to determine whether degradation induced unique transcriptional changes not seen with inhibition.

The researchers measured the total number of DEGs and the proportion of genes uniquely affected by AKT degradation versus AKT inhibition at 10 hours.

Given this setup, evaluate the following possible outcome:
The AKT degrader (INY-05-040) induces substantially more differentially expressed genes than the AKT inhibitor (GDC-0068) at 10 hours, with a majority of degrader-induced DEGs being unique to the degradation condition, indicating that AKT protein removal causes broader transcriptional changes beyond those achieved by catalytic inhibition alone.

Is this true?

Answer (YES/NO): YES